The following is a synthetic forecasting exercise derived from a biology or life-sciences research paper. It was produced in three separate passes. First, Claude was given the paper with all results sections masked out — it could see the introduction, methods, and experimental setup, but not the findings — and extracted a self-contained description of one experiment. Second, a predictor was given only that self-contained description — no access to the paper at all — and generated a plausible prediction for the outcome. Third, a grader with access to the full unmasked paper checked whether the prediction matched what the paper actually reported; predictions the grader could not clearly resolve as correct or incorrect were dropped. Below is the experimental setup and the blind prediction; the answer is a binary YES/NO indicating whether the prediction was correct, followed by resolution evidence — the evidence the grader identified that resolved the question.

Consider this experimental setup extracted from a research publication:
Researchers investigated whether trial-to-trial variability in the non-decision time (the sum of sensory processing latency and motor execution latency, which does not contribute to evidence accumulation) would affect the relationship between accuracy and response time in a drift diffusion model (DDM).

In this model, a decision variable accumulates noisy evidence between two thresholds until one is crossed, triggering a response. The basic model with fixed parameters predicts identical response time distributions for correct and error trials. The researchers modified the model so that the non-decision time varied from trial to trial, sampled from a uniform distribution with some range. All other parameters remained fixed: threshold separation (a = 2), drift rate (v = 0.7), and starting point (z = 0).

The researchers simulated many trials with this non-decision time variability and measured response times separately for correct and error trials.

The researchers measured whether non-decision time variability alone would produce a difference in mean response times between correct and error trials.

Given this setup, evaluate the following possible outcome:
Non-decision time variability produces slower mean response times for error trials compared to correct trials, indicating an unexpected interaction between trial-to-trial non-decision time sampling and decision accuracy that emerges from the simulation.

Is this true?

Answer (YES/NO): NO